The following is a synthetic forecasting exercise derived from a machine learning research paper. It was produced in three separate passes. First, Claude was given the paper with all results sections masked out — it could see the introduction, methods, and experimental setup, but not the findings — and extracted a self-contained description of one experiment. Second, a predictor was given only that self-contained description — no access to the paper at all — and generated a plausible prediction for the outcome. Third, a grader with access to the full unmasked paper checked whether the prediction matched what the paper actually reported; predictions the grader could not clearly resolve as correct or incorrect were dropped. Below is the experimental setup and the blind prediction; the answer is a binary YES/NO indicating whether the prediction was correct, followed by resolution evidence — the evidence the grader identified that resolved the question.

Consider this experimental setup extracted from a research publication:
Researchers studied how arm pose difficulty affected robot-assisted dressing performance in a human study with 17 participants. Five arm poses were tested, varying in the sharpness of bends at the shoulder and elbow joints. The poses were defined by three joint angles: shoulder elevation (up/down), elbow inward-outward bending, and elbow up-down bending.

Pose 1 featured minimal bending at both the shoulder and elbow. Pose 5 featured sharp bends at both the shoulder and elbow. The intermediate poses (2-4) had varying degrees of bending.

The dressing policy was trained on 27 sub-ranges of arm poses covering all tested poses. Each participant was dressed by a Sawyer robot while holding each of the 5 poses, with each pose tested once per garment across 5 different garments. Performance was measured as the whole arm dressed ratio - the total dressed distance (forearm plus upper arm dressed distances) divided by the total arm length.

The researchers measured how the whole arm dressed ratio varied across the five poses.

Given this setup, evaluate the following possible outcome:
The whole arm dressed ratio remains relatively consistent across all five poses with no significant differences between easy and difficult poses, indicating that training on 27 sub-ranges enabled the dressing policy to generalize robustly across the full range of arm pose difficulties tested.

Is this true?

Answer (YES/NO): NO